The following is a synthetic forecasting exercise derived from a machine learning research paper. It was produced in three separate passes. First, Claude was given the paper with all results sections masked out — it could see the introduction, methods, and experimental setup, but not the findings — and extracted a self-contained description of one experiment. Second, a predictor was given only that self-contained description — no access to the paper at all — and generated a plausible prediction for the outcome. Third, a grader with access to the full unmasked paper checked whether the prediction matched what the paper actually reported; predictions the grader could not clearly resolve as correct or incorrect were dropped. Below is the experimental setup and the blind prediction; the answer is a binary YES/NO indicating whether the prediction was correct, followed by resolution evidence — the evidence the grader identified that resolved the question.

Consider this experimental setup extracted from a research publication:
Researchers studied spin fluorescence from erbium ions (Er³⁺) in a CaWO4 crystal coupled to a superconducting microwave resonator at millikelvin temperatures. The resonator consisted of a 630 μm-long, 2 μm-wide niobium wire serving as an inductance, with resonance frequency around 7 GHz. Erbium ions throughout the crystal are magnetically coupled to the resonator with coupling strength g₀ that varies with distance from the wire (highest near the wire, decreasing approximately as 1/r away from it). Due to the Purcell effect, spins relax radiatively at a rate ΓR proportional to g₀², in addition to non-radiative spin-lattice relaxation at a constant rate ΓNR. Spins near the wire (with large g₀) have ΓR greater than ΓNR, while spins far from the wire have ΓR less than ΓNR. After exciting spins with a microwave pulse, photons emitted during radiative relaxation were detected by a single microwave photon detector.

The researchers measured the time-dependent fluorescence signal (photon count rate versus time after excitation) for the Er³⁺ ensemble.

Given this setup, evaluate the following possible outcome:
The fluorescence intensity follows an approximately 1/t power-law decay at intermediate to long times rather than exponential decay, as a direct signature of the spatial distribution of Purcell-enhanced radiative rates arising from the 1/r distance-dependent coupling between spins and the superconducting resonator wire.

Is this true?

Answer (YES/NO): NO